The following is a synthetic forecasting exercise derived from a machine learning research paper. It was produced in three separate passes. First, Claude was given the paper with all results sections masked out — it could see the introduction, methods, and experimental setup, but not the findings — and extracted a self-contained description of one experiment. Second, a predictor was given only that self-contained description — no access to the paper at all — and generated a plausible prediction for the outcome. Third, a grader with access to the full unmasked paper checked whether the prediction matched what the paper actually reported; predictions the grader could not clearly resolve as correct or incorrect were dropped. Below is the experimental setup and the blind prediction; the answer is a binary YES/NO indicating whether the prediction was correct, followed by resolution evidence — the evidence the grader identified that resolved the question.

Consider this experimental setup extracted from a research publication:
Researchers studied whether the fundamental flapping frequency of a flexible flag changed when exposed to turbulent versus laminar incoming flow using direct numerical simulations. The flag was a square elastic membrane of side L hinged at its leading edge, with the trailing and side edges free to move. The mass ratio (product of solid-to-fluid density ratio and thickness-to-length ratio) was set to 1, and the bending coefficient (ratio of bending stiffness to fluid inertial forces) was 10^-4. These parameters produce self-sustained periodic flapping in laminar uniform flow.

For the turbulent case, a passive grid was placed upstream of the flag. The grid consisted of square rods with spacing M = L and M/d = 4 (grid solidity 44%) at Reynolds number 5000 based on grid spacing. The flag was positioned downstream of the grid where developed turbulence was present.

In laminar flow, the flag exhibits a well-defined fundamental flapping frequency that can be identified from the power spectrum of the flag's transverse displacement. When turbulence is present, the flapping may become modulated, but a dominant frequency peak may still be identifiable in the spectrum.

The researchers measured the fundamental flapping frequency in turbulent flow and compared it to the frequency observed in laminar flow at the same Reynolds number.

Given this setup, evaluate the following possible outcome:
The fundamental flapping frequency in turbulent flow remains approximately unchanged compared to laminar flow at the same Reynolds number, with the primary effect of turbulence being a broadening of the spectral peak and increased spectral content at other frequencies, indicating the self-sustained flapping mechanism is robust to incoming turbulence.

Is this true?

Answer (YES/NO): NO